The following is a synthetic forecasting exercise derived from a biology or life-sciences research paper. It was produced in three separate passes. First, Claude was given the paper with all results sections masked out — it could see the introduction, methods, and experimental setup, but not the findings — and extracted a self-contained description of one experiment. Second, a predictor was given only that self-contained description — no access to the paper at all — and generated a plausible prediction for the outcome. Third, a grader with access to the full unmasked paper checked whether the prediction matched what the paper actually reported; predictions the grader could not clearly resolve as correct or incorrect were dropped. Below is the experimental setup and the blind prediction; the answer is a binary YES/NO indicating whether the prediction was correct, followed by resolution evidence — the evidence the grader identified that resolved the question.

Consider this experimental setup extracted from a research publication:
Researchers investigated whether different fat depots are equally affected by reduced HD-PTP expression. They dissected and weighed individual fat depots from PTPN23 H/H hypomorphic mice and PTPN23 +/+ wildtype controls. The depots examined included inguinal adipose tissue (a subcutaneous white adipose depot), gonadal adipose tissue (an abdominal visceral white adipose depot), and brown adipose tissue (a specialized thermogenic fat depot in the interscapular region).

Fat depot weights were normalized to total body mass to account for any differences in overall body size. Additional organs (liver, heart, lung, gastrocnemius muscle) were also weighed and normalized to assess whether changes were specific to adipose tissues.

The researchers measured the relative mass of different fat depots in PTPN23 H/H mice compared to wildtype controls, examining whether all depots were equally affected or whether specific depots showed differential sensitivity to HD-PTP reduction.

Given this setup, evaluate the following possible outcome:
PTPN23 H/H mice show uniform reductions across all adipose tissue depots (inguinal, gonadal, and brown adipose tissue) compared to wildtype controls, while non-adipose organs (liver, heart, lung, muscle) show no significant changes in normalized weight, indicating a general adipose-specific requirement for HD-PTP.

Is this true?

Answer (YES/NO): NO